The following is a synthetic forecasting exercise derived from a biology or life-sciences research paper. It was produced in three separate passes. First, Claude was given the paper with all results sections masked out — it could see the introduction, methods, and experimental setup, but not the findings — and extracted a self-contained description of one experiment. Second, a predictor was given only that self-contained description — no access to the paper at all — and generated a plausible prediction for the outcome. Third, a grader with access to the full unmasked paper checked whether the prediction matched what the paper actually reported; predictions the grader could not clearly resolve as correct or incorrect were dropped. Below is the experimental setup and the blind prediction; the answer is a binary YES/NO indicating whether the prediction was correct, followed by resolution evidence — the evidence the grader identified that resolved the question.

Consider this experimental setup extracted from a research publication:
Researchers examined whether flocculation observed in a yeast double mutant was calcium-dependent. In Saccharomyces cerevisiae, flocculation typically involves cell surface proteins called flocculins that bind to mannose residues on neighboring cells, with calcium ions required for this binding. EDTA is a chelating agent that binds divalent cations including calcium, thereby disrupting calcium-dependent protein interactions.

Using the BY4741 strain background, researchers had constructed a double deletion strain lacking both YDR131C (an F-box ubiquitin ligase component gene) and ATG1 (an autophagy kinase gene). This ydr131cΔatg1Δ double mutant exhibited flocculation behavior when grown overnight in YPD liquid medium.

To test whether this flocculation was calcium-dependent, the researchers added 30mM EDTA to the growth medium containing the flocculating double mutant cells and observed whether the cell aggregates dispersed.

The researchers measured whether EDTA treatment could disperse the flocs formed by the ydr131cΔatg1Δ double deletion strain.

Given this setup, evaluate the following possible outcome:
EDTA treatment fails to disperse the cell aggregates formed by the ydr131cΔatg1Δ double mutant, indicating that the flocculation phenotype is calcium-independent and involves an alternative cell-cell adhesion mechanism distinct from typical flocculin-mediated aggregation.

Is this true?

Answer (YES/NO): NO